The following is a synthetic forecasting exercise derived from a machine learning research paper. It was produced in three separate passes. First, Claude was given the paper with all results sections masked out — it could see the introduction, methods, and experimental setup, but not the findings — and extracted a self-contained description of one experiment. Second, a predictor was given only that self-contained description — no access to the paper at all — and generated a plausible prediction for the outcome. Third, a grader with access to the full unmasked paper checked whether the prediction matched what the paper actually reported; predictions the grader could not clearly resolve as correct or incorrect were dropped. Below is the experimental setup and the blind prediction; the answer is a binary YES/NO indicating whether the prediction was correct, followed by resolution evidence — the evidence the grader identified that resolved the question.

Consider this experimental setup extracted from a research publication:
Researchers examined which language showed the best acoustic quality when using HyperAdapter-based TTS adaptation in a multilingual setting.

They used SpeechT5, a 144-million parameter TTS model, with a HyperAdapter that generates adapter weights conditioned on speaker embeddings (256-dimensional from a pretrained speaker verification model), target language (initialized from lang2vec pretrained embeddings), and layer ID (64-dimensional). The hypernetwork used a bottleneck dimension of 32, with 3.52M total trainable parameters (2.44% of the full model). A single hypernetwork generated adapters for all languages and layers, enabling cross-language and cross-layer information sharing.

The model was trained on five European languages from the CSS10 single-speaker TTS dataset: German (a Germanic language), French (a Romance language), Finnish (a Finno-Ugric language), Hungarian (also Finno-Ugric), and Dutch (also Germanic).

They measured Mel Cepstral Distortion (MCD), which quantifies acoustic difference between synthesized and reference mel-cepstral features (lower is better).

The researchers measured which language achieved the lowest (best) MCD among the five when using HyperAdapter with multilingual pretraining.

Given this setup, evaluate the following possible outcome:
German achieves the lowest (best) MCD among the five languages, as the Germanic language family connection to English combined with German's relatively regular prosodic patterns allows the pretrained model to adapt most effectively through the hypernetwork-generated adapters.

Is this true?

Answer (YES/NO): NO